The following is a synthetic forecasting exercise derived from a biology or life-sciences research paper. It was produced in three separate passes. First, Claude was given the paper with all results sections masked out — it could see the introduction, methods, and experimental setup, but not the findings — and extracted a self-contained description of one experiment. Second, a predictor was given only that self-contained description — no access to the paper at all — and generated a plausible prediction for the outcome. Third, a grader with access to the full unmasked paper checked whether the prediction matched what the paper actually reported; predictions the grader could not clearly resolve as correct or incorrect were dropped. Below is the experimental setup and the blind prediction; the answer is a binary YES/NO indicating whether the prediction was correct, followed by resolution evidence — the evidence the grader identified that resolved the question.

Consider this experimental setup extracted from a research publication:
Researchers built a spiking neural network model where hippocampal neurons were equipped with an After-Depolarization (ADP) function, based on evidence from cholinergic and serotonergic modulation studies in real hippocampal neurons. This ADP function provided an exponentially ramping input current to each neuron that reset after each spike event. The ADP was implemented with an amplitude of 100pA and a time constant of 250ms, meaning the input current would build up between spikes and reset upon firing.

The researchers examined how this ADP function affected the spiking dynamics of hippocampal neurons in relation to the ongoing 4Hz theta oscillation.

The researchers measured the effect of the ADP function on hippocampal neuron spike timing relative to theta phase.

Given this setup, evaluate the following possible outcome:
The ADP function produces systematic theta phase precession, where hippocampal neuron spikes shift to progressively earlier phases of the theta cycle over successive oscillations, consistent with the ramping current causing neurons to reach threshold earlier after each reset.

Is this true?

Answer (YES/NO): NO